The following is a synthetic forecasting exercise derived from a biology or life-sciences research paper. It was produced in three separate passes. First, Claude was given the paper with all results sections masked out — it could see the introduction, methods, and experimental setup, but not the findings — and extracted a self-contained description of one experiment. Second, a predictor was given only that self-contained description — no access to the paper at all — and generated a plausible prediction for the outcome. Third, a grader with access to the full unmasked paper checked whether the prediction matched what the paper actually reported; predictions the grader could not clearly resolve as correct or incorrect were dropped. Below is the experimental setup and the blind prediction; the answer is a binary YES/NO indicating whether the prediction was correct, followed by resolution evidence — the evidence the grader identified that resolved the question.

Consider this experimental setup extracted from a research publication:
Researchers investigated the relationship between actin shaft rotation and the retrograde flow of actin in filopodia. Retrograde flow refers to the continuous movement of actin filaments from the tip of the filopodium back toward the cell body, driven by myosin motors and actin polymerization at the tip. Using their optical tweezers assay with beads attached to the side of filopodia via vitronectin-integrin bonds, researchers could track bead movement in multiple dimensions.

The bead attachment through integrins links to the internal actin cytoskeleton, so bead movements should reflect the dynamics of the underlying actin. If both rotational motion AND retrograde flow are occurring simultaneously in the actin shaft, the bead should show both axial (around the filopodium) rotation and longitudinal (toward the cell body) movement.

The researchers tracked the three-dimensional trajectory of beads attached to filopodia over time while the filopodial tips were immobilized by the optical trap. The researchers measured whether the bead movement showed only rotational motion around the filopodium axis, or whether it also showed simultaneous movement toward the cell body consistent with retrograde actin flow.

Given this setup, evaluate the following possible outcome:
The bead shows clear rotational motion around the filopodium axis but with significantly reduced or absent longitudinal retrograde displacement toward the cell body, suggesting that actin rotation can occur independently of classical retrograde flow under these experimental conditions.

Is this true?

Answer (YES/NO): NO